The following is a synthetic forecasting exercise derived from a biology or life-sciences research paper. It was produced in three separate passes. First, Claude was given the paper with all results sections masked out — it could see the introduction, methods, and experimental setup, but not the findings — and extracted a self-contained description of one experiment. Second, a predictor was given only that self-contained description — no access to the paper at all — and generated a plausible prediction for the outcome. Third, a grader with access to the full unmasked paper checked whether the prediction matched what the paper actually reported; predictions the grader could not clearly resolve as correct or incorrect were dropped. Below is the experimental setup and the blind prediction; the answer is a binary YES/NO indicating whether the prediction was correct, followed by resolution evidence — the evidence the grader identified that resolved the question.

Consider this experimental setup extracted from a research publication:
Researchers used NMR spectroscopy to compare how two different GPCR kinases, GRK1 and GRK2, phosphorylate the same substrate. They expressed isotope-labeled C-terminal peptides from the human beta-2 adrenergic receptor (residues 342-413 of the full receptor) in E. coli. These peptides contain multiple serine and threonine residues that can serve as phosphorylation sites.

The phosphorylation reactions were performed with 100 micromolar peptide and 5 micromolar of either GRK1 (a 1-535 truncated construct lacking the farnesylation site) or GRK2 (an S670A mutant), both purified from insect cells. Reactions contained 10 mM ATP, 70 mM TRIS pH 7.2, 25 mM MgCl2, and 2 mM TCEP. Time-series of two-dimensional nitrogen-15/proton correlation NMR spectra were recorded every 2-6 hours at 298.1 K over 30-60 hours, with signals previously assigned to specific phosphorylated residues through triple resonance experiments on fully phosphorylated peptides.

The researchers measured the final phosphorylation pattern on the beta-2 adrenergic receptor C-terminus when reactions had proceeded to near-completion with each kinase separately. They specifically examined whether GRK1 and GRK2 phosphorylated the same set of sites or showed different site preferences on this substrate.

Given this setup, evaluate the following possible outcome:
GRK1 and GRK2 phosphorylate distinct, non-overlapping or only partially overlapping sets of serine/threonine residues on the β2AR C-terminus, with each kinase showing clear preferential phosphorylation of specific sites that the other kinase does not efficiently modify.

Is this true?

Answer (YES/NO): NO